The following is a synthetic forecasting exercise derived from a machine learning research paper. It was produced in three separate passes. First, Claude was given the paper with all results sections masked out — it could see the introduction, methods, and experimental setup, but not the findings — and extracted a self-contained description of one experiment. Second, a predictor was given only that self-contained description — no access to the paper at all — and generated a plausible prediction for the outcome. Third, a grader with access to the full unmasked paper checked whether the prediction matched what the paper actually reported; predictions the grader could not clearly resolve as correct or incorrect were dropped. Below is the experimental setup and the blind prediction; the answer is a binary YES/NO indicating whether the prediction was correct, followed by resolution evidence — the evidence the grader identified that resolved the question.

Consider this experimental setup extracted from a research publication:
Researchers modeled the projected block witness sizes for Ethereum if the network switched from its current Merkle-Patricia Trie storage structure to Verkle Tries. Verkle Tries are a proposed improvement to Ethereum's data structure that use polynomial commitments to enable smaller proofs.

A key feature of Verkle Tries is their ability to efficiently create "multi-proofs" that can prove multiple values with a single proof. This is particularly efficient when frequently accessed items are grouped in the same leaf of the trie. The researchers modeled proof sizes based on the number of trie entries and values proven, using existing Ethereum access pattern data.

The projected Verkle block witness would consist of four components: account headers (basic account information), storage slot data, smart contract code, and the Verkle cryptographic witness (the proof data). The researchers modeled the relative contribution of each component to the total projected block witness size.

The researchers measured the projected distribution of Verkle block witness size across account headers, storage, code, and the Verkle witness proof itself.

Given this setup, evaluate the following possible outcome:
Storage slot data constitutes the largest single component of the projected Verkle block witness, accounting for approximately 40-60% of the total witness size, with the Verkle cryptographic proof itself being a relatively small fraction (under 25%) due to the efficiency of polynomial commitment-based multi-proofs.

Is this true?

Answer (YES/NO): NO